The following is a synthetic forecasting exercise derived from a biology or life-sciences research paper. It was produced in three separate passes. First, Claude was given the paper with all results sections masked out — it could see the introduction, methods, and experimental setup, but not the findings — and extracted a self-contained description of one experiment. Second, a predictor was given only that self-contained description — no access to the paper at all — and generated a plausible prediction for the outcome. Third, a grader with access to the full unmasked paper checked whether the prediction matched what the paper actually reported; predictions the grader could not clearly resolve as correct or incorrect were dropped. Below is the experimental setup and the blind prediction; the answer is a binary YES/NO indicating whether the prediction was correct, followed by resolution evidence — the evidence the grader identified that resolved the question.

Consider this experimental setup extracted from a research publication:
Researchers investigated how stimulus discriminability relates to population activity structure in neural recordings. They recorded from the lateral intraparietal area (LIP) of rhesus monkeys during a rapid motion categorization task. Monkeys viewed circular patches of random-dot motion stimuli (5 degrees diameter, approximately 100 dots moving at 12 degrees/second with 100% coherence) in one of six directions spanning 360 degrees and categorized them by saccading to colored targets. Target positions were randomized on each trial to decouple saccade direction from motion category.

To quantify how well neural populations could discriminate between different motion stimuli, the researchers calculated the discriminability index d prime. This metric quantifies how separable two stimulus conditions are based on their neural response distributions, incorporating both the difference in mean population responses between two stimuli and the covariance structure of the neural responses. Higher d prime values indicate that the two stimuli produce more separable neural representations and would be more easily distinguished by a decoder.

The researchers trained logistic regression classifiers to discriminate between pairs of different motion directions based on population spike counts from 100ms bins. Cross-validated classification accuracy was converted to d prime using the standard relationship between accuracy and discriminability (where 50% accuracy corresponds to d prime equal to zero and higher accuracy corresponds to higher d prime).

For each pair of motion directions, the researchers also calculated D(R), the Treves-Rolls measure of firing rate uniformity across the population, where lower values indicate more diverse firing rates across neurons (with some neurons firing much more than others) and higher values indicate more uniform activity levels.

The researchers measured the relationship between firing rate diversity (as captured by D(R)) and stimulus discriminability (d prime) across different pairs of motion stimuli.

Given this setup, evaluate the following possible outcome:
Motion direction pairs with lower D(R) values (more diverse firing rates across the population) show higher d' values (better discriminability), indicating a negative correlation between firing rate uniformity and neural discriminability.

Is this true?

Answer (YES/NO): YES